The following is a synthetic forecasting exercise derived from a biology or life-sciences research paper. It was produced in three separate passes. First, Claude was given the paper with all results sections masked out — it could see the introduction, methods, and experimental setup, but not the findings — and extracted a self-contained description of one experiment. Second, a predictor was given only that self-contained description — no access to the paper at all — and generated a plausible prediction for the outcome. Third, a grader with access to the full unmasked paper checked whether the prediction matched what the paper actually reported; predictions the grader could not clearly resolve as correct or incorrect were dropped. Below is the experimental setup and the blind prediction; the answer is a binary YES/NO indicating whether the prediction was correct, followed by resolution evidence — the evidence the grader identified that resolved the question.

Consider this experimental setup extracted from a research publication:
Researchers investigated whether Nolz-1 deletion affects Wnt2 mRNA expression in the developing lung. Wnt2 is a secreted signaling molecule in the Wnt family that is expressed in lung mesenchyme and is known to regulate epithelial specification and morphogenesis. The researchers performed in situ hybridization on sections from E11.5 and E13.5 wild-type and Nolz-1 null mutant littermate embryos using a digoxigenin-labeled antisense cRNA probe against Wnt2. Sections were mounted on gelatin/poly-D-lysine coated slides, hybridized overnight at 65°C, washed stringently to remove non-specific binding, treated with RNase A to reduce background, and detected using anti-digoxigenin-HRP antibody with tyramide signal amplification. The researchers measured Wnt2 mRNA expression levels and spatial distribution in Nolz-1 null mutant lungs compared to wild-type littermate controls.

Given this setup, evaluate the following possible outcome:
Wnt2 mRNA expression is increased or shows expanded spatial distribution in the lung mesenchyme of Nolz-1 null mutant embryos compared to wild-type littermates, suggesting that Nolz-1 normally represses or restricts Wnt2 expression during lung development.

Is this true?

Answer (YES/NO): NO